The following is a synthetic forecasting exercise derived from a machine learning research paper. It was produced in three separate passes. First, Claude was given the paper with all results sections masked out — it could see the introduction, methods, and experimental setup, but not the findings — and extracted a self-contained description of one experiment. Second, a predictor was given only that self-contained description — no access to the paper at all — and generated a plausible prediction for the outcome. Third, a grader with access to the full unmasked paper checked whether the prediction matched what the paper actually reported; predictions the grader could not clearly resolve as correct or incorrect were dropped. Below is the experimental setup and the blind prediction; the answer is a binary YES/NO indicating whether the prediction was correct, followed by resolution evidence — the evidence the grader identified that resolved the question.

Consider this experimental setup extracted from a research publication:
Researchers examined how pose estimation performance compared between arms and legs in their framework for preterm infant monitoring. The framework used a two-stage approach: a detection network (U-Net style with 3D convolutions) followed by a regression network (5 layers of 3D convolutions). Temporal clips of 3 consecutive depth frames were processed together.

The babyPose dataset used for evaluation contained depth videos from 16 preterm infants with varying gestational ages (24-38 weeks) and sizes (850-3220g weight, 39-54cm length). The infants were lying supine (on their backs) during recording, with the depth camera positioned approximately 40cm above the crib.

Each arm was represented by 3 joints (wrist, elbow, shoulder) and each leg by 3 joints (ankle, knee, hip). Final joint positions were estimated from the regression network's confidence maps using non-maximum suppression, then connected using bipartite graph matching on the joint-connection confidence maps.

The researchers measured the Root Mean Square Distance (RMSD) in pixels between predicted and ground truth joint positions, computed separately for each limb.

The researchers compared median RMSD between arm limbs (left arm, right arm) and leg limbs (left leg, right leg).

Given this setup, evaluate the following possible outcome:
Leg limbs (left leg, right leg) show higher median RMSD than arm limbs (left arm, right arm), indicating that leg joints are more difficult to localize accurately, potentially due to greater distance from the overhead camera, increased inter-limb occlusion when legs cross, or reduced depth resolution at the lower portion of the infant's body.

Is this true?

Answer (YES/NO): NO